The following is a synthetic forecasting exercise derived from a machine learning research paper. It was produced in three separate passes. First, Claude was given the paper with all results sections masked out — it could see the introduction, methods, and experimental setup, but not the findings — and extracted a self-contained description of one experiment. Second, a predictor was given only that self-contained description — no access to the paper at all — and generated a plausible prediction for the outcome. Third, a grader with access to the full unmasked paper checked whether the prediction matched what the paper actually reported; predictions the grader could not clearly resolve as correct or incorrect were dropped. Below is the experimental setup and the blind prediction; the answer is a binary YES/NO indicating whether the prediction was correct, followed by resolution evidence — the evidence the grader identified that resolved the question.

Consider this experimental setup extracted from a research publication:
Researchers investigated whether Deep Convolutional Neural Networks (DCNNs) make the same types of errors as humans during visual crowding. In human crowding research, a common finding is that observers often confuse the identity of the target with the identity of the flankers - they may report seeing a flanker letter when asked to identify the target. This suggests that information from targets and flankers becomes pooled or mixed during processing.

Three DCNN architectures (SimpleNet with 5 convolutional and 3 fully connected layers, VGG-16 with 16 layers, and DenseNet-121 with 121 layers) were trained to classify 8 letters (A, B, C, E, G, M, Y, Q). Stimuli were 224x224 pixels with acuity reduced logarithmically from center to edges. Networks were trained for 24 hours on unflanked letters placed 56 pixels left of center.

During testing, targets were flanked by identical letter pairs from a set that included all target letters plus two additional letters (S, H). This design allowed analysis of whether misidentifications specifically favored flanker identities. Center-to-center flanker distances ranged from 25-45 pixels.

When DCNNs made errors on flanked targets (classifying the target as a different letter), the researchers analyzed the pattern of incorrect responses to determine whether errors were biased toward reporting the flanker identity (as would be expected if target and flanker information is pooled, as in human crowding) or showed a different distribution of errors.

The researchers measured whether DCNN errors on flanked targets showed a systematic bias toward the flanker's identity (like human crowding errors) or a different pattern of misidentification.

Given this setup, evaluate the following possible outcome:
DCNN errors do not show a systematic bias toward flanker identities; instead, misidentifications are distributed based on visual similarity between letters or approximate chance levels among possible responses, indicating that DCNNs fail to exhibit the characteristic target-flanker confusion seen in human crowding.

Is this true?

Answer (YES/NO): YES